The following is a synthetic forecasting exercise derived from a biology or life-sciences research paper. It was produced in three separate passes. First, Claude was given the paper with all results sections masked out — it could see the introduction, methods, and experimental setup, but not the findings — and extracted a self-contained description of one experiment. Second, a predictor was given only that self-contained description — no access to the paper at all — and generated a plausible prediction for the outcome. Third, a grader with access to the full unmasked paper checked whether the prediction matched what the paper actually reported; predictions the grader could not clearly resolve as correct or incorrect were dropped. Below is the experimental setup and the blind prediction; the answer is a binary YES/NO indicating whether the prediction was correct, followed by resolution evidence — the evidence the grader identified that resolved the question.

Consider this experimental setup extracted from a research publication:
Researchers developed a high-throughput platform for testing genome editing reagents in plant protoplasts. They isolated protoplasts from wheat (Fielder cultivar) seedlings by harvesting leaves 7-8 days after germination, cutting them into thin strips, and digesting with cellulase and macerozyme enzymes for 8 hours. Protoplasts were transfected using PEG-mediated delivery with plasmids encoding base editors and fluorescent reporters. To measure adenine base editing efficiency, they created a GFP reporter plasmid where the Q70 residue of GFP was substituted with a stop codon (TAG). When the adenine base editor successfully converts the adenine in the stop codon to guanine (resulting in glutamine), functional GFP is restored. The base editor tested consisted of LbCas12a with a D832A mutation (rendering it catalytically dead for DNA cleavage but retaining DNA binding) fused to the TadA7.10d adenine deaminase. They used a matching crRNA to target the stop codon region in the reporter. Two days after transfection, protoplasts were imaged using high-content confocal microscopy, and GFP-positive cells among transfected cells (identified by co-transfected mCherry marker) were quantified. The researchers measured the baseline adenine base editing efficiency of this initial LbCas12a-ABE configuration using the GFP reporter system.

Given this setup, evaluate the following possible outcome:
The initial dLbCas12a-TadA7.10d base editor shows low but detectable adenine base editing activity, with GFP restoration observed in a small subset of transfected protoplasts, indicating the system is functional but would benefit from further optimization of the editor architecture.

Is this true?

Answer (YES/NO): NO